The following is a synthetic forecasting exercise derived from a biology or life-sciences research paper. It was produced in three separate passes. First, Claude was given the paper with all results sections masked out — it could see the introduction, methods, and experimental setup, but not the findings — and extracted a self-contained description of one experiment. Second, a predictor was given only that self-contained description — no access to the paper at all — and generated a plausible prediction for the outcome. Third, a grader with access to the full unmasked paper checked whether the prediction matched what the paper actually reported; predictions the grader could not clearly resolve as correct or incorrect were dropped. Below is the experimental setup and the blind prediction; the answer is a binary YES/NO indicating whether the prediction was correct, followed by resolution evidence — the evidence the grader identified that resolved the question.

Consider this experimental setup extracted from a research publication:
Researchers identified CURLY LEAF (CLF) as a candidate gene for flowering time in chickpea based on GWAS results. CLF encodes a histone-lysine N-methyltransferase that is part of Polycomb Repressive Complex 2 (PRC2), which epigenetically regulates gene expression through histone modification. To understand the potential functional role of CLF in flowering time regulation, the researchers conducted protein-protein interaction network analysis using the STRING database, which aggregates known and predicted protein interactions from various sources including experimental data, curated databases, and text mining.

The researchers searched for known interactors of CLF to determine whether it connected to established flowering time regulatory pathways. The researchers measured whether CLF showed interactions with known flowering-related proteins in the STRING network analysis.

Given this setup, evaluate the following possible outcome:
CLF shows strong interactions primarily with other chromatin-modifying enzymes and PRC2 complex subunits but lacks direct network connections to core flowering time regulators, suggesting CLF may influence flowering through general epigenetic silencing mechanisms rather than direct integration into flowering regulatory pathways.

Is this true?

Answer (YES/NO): NO